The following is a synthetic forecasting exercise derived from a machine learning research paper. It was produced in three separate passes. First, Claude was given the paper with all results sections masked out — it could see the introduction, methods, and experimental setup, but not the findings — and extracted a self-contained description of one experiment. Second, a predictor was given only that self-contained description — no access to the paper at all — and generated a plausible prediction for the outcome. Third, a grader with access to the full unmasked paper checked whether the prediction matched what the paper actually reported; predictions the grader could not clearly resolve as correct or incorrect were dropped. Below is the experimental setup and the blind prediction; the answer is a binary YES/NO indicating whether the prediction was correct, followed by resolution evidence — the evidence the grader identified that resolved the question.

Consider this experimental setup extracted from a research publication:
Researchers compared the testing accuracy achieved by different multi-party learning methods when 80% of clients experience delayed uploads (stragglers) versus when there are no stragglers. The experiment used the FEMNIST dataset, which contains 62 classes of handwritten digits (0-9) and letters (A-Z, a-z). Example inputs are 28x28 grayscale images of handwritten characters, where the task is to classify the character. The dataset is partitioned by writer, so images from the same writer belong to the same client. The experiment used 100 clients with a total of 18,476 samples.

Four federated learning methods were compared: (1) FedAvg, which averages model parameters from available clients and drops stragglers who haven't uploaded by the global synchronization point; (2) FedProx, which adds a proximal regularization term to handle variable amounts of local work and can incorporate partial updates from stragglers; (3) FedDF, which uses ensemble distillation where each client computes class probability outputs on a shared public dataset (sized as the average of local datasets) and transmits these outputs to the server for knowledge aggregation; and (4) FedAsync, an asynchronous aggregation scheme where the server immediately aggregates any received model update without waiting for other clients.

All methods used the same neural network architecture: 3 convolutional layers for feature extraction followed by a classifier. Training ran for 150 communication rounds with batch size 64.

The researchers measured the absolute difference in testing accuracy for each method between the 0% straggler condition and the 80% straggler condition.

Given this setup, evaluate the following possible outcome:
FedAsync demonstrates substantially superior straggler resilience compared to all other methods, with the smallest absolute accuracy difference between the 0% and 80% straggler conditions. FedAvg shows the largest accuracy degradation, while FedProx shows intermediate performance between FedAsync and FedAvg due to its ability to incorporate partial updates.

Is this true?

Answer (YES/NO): NO